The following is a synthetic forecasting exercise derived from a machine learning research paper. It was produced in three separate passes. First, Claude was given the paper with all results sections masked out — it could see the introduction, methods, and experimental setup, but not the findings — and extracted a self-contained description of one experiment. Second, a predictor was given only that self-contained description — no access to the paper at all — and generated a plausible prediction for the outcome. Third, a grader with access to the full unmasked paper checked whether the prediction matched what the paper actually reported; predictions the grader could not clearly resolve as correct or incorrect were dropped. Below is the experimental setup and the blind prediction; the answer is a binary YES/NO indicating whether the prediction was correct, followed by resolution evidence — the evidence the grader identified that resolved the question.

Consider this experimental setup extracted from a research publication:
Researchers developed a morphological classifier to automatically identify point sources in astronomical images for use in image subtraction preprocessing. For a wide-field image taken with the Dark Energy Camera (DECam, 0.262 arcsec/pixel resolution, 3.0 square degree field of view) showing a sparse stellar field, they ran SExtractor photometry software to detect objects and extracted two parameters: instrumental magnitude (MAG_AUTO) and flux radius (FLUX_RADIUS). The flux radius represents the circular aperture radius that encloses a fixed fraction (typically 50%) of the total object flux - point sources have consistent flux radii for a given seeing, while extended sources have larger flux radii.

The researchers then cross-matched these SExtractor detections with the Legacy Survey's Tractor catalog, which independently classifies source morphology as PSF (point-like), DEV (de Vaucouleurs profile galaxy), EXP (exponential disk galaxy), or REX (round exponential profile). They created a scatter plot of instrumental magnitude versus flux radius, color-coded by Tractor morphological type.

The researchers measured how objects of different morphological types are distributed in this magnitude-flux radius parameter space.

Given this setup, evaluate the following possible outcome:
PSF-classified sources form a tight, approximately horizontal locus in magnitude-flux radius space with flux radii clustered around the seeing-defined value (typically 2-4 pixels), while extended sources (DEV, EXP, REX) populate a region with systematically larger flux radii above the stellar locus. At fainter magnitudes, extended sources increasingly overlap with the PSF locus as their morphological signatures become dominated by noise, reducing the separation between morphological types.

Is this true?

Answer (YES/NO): NO